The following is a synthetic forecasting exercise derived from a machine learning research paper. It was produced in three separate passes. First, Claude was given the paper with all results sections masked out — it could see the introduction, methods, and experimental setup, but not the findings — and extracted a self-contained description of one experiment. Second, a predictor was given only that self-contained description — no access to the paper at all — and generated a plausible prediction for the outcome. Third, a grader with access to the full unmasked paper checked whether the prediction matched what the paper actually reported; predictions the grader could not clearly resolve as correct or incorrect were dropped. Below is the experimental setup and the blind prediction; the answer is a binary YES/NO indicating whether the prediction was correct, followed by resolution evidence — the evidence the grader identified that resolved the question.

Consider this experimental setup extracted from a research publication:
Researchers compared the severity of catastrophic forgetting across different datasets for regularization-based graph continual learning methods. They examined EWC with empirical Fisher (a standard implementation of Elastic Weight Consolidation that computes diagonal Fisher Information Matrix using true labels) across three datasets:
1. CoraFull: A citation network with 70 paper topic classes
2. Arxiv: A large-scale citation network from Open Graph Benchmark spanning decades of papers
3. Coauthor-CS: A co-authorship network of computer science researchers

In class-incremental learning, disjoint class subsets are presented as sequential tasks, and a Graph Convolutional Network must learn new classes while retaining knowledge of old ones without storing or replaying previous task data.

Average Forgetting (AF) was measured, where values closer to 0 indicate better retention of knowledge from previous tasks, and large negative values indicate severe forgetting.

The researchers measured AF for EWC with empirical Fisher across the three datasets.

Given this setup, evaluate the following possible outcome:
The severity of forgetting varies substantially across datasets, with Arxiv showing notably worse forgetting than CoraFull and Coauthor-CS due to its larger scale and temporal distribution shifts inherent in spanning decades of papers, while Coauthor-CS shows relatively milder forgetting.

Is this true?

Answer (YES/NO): NO